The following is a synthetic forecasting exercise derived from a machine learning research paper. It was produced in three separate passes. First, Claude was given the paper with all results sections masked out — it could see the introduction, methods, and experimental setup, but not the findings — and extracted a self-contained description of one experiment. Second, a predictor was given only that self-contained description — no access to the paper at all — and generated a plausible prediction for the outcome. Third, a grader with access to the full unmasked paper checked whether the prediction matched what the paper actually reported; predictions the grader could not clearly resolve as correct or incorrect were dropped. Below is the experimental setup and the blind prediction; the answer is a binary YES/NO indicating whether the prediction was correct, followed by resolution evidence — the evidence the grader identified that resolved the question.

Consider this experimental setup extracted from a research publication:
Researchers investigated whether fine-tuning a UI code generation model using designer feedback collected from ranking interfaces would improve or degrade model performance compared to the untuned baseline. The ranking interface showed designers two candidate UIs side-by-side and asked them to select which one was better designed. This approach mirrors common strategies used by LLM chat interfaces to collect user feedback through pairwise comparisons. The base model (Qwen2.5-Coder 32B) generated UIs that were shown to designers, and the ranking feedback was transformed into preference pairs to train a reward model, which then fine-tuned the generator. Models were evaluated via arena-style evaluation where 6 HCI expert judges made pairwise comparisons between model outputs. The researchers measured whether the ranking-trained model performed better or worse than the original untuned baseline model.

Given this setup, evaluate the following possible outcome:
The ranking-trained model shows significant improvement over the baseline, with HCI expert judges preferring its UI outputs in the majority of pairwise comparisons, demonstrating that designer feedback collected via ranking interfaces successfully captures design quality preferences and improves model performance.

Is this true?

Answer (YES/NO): NO